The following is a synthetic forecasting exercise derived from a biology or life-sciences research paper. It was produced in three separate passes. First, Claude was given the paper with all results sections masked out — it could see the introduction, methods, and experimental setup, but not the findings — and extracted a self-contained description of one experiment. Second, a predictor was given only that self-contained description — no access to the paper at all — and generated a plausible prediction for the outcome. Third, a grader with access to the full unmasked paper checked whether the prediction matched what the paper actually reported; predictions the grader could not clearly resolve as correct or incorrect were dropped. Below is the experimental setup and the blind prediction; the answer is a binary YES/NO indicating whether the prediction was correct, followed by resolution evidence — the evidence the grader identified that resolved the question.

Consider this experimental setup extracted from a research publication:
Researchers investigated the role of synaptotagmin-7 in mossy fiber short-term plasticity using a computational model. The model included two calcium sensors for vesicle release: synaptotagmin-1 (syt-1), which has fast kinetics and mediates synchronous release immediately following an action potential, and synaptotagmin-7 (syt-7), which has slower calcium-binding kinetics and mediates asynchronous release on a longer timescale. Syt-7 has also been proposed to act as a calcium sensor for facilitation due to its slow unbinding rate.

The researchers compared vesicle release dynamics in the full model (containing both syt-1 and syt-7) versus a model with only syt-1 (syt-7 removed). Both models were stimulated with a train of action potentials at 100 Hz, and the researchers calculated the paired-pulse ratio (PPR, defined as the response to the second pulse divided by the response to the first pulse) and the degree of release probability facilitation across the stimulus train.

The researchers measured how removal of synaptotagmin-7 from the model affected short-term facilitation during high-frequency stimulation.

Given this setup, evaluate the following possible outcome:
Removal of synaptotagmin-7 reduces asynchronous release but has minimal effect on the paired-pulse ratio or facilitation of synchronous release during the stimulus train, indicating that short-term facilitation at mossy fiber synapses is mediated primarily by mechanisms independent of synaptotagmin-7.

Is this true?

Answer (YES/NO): NO